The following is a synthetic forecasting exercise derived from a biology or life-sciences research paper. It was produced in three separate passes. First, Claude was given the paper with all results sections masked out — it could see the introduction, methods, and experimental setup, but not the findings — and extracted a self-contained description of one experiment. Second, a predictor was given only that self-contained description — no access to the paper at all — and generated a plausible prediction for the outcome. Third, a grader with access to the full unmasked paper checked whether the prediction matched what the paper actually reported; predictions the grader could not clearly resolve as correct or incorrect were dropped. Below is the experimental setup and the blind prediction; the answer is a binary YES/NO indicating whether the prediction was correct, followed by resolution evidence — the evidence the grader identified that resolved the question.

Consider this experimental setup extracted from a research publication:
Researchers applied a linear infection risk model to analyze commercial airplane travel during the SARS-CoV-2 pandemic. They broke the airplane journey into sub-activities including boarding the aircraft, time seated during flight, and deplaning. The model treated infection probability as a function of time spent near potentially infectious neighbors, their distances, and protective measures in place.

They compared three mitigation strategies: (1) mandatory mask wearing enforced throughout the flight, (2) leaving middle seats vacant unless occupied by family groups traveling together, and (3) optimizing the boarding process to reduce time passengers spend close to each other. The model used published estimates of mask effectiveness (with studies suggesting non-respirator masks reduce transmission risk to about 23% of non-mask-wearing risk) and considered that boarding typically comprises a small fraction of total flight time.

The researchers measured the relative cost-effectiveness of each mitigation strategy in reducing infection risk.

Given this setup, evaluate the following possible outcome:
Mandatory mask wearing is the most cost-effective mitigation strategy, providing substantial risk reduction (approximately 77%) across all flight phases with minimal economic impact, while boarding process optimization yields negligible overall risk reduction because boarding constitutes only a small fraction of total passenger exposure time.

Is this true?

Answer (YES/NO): YES